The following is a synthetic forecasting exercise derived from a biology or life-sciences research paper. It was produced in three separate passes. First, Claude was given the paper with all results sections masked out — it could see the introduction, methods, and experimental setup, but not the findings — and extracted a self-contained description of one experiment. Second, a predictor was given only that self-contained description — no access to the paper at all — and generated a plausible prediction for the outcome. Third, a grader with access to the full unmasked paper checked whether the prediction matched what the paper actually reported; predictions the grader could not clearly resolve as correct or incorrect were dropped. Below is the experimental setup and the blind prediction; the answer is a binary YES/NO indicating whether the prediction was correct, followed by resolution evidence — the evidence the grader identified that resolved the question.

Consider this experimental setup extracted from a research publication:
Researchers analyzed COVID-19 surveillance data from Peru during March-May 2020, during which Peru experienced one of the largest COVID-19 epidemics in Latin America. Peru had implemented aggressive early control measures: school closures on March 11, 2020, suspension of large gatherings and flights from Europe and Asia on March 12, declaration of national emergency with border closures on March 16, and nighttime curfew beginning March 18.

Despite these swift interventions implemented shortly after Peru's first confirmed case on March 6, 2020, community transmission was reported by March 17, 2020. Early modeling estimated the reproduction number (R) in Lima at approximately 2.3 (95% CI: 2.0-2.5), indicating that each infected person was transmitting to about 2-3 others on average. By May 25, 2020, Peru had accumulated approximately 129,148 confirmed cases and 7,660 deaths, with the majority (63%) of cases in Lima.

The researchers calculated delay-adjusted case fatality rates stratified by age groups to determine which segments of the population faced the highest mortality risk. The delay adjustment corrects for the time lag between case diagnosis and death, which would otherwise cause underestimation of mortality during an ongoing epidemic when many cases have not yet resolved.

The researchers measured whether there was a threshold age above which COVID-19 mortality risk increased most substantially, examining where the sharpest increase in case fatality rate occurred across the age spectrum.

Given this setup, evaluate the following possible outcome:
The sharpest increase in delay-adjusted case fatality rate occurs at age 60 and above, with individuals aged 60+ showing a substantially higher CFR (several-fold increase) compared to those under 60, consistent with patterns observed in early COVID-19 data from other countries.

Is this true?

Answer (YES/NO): NO